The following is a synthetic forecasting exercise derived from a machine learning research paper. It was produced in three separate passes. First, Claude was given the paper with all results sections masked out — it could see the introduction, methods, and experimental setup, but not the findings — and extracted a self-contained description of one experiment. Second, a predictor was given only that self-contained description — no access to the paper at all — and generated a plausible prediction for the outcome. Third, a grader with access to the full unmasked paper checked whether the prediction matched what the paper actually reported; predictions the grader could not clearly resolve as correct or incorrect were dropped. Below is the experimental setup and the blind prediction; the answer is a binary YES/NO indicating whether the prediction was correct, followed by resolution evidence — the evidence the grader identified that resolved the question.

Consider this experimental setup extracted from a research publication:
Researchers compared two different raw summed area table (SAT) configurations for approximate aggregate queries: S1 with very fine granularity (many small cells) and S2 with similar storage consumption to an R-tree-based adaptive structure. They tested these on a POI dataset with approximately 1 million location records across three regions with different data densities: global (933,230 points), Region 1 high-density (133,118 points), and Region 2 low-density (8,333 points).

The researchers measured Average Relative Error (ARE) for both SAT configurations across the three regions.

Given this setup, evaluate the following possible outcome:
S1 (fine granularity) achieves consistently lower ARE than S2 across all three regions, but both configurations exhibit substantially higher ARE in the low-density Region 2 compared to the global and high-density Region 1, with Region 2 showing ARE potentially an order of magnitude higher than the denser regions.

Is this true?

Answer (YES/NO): NO